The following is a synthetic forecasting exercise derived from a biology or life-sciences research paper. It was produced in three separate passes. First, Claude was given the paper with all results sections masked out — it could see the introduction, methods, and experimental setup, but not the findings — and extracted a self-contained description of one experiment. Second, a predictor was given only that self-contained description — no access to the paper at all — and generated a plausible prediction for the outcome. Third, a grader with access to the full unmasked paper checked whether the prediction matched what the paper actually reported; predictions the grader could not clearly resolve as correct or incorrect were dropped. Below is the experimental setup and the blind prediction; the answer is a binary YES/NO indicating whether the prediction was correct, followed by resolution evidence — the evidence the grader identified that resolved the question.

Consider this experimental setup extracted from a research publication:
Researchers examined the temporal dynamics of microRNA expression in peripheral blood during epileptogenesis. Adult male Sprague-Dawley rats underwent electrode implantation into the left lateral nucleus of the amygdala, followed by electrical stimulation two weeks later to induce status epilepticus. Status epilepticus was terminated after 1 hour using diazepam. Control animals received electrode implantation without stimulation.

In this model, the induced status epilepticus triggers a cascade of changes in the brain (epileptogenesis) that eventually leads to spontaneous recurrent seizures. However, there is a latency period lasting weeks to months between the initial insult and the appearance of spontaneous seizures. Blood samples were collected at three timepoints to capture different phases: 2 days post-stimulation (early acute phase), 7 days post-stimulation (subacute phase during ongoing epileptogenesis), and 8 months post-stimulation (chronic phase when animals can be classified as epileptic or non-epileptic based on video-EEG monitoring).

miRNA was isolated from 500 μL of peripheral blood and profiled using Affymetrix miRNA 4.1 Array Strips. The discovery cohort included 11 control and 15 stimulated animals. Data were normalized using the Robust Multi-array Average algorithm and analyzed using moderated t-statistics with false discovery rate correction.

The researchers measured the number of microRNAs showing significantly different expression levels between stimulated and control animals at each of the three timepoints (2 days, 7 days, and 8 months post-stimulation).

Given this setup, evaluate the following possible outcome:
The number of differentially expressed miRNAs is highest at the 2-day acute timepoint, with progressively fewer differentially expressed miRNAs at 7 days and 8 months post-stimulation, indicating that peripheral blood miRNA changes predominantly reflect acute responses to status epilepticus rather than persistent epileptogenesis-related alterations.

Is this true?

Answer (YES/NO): NO